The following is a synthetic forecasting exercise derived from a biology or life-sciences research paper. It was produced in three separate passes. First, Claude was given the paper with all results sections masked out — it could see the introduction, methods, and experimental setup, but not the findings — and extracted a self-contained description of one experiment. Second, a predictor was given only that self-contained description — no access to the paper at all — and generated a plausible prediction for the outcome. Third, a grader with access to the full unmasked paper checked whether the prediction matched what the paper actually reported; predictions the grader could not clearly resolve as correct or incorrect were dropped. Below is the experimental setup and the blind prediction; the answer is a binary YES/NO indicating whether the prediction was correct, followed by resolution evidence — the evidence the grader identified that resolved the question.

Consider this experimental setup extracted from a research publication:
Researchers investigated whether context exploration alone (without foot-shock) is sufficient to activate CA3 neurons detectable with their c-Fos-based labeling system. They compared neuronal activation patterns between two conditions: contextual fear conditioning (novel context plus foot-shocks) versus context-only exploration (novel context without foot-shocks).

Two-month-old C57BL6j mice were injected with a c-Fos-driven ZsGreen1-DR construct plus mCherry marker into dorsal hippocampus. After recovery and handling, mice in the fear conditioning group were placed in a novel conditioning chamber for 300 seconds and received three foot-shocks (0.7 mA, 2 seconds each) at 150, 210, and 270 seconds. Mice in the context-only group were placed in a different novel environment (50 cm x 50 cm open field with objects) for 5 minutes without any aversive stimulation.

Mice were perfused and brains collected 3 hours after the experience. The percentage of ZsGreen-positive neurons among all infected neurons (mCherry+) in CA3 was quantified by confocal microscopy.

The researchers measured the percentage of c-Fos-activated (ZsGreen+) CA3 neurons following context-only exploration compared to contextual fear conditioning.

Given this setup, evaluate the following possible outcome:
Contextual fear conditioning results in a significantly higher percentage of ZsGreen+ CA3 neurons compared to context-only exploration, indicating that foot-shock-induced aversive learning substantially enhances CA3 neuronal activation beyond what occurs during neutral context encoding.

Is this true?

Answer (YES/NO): NO